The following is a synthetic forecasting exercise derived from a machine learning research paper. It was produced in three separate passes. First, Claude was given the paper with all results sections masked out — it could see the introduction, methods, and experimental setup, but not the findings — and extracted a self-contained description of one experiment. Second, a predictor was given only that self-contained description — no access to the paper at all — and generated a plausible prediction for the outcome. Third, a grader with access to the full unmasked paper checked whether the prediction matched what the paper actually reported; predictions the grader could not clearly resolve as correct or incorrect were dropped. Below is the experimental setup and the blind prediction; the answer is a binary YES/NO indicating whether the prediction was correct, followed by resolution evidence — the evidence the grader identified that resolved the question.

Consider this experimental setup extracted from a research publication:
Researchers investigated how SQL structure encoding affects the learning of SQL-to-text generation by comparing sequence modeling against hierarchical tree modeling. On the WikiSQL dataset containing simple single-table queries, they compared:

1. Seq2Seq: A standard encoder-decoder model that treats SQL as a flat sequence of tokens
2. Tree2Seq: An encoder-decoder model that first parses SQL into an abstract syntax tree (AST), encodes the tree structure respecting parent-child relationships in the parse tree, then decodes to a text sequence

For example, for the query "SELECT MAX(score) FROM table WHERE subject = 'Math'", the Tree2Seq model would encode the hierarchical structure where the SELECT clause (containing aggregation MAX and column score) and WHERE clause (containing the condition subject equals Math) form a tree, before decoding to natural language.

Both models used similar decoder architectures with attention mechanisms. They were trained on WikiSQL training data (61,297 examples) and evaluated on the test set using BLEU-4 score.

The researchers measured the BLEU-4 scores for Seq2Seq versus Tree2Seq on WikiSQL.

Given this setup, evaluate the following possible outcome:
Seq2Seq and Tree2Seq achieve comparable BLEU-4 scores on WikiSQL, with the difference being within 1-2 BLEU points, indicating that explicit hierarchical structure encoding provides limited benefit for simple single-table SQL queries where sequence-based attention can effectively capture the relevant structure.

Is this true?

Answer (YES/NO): NO